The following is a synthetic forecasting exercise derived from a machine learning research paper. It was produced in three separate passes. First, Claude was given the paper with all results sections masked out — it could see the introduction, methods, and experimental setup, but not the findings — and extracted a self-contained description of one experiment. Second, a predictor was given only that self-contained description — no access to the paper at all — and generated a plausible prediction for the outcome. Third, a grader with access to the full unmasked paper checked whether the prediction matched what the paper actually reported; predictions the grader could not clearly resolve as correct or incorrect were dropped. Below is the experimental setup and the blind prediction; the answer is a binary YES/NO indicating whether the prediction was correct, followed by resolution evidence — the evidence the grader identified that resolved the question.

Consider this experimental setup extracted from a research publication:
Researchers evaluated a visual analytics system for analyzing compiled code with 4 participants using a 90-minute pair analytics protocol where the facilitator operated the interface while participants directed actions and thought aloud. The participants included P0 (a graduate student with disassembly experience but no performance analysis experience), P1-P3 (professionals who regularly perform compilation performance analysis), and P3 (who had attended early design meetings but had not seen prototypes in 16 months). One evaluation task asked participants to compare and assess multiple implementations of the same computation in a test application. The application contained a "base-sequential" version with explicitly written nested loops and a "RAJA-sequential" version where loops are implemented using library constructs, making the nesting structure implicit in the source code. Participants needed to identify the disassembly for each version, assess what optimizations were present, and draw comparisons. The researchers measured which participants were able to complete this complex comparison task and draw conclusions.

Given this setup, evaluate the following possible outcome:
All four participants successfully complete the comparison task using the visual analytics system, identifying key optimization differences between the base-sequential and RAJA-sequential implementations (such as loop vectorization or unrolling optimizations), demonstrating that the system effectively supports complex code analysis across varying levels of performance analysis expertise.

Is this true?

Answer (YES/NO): NO